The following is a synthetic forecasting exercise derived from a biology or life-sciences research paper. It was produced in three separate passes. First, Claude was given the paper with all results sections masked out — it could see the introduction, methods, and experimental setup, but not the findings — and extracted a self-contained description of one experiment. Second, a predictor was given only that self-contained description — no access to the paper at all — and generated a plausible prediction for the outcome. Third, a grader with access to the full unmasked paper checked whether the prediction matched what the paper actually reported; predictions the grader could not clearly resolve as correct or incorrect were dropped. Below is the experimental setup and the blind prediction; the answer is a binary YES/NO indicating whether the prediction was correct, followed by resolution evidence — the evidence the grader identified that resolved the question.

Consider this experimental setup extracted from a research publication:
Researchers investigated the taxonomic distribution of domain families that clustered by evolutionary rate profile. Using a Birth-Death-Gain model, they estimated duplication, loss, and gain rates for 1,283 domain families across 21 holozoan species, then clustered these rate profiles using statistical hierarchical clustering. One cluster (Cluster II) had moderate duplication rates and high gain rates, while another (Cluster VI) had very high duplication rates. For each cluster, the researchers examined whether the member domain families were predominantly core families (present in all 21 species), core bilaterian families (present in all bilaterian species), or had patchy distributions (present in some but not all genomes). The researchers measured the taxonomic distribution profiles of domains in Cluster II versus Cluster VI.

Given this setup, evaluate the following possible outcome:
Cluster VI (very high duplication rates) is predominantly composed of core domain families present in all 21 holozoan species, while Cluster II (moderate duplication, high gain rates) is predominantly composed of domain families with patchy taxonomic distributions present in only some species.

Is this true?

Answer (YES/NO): NO